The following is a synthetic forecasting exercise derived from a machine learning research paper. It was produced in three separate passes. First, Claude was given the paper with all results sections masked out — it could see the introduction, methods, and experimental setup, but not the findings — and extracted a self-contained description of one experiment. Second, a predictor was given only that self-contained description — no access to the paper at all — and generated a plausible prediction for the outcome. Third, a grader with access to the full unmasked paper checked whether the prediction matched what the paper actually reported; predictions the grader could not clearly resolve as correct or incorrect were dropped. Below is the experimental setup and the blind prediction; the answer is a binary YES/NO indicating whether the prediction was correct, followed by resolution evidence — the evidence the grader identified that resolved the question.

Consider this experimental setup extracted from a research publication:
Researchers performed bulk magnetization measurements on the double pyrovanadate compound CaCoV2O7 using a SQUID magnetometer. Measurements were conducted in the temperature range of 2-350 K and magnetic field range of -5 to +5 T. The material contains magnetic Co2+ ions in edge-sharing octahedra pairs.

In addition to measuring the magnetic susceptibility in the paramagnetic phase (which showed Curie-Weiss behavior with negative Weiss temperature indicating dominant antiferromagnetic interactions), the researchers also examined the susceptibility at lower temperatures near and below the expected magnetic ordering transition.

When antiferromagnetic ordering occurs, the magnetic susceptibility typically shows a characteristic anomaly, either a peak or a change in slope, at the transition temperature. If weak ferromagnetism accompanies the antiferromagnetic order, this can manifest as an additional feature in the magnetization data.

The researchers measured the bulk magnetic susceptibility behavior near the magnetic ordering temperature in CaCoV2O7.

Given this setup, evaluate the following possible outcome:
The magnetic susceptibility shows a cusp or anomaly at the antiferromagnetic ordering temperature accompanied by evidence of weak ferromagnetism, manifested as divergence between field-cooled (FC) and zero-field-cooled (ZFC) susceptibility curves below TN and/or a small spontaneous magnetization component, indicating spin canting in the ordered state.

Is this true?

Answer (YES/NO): YES